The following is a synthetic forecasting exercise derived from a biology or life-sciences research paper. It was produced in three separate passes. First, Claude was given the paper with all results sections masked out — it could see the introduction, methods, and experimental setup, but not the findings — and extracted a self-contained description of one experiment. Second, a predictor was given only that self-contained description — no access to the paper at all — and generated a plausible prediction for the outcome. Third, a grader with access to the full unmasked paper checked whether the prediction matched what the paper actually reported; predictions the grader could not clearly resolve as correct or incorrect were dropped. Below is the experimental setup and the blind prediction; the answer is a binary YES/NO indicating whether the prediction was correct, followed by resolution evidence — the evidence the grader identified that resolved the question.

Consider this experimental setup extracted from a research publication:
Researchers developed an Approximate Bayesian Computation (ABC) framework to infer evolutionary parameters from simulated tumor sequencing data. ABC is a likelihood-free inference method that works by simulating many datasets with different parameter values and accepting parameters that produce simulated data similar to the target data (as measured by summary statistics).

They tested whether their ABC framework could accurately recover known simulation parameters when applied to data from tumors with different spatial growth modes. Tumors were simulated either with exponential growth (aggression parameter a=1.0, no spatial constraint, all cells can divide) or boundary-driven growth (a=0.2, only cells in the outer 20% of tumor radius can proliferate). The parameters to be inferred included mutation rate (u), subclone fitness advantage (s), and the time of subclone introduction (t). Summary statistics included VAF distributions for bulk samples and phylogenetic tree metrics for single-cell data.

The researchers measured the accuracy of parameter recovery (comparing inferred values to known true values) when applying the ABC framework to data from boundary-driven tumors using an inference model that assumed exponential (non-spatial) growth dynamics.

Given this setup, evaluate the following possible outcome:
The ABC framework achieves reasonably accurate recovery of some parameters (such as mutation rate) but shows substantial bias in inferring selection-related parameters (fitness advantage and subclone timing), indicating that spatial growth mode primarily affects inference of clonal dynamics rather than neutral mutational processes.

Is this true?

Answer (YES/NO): NO